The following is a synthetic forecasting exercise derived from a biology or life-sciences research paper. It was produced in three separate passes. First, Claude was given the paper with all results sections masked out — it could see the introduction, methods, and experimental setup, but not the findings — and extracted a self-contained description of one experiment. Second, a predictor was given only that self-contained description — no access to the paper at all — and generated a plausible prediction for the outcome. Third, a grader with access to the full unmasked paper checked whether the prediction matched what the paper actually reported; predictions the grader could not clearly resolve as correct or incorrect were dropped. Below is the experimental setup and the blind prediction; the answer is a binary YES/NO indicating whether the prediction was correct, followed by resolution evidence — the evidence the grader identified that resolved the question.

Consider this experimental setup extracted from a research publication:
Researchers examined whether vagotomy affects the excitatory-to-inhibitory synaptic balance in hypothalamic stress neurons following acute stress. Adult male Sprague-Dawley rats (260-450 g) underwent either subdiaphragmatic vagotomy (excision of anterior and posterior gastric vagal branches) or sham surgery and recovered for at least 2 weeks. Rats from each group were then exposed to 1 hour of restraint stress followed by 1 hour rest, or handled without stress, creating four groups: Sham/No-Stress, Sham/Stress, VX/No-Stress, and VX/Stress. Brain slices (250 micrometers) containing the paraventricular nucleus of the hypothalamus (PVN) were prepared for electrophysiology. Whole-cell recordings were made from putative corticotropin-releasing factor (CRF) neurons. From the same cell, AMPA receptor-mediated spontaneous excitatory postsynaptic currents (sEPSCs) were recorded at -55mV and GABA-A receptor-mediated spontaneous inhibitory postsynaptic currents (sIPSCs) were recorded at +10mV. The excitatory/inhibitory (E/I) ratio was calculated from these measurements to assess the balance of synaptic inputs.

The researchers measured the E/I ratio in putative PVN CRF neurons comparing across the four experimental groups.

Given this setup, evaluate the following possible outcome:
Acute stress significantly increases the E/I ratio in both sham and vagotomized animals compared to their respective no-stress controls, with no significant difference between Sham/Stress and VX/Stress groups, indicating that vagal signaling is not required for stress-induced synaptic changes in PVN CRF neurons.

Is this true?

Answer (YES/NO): NO